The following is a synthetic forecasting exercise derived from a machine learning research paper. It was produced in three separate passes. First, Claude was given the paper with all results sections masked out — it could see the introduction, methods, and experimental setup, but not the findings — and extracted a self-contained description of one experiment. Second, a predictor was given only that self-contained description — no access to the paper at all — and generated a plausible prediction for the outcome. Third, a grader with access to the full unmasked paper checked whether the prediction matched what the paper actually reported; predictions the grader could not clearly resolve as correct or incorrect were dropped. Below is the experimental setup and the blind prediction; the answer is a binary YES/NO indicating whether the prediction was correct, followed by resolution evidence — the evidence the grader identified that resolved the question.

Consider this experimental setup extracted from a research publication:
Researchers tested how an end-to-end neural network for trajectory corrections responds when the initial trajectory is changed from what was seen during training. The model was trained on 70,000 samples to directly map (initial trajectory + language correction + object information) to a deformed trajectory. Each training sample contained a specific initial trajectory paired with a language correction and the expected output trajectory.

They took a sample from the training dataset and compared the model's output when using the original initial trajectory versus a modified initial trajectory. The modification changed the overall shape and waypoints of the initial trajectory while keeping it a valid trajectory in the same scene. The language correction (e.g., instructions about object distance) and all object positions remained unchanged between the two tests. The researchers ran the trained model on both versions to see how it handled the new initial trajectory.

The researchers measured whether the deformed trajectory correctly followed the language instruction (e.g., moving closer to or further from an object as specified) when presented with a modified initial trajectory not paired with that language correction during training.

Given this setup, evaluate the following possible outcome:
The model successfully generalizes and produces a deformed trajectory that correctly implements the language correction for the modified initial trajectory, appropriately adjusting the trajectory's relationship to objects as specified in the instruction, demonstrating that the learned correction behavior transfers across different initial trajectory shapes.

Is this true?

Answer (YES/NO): NO